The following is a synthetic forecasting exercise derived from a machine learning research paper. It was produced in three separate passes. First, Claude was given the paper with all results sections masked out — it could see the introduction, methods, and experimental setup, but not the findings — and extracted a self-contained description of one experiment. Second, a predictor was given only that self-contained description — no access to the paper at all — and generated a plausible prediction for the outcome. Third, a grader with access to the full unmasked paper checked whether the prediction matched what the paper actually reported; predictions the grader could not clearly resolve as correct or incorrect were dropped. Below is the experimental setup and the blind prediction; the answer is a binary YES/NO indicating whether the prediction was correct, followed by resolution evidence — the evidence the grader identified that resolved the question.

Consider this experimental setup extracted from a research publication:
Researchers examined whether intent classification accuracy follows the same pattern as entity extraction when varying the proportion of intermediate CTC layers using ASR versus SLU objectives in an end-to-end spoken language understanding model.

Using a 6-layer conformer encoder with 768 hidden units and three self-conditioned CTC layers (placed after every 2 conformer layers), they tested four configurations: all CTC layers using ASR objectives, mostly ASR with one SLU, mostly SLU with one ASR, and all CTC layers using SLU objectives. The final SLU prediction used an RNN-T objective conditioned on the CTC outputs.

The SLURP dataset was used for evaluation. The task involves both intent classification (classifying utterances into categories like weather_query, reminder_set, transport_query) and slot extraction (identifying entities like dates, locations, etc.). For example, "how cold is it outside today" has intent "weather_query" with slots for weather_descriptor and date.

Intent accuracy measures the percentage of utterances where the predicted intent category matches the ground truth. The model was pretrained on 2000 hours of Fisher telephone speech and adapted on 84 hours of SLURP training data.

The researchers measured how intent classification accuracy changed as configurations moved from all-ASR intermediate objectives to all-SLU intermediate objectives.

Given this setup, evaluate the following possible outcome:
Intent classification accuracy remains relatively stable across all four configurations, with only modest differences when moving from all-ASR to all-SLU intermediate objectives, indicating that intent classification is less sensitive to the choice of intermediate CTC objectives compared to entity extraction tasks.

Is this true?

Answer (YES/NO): YES